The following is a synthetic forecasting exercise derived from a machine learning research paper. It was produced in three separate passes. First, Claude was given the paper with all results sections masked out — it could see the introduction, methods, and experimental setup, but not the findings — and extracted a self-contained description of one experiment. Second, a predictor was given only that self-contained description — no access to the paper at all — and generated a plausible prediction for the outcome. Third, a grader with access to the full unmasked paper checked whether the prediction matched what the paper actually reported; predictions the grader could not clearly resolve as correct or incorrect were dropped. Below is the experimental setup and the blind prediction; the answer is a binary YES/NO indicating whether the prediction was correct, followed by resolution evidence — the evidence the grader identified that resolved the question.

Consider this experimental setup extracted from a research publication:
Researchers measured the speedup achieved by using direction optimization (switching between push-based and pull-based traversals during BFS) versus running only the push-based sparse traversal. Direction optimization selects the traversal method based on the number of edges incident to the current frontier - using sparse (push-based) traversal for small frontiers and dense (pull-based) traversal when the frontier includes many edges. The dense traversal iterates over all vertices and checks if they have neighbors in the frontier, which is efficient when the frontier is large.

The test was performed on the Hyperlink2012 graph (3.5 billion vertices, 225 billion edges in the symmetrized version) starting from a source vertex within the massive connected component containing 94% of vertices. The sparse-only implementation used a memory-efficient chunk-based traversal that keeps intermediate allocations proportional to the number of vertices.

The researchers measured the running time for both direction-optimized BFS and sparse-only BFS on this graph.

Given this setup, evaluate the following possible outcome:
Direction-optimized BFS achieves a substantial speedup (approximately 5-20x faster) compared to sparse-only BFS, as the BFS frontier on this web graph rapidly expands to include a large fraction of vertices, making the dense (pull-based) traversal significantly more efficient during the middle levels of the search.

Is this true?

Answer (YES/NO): NO